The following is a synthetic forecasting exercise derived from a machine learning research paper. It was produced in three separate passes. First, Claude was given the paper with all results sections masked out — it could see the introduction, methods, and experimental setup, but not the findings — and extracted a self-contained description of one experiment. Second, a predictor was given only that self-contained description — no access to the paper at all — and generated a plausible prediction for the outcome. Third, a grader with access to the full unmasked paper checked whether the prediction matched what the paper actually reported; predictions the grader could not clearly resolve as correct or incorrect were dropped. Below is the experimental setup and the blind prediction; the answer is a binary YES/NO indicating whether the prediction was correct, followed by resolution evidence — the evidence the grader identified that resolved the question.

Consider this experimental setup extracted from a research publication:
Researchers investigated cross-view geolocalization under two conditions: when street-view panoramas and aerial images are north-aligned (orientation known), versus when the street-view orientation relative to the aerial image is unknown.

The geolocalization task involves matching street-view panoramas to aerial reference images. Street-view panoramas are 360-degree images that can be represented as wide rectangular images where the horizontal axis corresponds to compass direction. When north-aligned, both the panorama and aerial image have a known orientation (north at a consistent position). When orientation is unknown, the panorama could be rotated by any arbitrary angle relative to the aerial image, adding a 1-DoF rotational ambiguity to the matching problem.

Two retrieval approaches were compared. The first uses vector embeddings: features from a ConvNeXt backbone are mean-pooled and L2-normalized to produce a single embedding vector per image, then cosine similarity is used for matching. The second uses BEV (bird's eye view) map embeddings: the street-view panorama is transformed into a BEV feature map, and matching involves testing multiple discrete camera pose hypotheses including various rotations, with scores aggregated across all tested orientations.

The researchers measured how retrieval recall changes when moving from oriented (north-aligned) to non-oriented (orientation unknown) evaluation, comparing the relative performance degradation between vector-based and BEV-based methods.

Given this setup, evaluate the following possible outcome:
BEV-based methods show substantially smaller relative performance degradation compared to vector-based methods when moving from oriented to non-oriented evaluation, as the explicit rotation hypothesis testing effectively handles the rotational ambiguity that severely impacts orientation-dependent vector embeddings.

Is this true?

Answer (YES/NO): YES